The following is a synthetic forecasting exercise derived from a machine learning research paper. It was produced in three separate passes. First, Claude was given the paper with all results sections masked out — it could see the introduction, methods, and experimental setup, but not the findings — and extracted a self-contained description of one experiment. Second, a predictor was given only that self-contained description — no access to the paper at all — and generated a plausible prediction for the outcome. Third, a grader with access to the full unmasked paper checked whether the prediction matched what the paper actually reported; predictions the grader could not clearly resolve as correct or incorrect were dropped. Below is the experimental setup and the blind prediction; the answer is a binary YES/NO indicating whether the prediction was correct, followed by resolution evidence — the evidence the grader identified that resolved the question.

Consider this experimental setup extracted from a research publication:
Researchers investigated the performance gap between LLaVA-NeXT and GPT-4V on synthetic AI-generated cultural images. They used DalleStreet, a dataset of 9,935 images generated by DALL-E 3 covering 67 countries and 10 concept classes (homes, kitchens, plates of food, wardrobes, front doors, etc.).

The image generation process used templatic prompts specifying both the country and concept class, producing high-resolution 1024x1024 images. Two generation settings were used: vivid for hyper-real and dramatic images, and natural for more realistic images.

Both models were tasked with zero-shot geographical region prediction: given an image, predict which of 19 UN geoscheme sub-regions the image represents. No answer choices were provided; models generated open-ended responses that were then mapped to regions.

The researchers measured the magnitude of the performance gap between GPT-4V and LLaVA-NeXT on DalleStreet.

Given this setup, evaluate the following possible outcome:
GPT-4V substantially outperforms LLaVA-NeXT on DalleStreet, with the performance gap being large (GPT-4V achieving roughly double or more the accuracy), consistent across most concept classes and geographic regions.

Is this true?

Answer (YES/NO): NO